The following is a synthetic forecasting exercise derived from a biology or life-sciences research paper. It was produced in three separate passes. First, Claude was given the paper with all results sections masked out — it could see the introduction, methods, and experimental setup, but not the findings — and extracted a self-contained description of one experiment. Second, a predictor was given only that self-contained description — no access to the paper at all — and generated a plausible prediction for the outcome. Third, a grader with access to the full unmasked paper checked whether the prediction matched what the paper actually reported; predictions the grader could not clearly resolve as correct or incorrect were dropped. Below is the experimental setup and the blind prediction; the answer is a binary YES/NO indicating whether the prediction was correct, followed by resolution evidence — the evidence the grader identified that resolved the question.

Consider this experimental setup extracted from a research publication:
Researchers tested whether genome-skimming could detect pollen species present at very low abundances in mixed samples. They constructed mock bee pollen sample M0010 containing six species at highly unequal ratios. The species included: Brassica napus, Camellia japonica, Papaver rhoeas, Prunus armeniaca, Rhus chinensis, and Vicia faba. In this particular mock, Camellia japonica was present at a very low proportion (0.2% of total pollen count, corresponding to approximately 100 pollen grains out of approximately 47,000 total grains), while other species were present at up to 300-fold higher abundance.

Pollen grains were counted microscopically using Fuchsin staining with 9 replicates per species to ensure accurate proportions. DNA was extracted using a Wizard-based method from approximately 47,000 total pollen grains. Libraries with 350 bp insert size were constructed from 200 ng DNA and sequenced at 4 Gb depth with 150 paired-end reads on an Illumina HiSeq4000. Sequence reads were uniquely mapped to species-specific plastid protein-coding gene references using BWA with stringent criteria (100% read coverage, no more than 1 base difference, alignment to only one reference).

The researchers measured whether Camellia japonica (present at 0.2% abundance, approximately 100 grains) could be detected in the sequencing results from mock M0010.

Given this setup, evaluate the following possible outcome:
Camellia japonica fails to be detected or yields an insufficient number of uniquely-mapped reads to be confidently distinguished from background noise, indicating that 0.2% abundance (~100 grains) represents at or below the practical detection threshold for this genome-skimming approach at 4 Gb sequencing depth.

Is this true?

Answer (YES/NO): NO